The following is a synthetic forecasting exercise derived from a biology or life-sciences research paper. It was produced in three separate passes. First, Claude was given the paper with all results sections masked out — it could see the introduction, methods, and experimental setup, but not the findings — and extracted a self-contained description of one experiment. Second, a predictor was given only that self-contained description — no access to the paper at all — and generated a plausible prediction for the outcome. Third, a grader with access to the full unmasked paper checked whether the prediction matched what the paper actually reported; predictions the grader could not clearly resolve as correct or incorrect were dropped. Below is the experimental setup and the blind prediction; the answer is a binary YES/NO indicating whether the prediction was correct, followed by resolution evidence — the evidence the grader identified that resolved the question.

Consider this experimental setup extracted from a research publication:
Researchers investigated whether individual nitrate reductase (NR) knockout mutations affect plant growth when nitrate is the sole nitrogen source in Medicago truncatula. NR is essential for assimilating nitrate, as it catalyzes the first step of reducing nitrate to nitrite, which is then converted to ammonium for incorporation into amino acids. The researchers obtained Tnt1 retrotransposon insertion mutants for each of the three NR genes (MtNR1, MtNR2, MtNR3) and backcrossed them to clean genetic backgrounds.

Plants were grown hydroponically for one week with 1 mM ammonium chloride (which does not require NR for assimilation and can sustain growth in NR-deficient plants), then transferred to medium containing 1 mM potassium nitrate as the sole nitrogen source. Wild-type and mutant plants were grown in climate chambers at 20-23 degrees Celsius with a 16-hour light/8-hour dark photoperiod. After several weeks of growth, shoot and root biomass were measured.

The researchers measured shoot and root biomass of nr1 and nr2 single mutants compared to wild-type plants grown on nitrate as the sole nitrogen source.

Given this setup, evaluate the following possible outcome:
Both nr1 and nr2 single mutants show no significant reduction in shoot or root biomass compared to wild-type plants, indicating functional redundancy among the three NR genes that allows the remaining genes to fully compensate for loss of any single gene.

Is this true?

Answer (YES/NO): NO